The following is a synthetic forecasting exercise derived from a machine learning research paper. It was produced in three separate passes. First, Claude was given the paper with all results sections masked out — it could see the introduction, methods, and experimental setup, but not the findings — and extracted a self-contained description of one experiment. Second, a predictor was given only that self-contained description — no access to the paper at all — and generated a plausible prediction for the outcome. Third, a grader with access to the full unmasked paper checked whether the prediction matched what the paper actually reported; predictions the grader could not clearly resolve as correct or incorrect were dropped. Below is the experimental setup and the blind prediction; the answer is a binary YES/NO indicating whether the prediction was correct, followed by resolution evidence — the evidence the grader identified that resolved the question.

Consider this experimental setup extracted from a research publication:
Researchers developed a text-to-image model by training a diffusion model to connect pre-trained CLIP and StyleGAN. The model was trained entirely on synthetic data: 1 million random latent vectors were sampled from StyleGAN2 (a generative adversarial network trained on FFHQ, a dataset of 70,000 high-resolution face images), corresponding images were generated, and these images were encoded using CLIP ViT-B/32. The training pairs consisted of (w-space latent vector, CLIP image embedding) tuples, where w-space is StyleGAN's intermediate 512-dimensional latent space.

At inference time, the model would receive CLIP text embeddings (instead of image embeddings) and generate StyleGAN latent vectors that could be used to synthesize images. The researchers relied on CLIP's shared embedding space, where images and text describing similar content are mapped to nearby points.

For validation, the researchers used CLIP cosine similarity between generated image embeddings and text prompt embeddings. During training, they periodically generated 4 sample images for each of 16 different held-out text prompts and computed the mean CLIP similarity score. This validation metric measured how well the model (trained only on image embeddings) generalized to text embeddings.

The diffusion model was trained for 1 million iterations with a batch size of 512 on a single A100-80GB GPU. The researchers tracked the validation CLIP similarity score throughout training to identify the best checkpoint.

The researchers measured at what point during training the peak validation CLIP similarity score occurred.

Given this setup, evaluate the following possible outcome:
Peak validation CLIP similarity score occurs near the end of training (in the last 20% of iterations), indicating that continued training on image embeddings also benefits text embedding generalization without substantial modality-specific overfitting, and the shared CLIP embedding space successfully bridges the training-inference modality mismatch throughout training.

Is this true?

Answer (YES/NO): NO